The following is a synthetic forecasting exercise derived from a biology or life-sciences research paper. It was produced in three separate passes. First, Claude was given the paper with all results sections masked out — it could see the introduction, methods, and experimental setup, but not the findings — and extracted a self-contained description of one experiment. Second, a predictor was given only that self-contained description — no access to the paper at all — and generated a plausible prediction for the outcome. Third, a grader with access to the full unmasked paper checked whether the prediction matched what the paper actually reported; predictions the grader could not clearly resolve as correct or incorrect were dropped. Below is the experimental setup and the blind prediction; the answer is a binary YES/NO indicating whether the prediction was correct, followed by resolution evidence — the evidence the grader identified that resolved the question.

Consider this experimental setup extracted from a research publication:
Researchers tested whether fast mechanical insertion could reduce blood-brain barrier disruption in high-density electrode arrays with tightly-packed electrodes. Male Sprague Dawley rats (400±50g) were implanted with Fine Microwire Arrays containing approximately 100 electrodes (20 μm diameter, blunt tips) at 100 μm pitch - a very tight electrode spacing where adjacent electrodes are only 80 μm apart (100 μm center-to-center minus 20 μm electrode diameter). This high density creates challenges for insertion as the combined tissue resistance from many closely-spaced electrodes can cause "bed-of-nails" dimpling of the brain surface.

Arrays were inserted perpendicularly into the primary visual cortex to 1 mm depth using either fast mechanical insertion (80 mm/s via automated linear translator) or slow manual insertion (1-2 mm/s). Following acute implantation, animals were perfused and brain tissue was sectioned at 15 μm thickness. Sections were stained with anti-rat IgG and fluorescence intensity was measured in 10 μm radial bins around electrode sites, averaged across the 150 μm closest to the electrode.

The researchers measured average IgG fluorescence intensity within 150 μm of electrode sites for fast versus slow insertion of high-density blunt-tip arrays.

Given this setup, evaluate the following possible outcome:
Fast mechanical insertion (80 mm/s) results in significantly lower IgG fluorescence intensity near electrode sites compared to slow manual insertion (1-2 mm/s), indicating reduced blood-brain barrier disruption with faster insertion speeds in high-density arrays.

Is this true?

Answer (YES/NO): NO